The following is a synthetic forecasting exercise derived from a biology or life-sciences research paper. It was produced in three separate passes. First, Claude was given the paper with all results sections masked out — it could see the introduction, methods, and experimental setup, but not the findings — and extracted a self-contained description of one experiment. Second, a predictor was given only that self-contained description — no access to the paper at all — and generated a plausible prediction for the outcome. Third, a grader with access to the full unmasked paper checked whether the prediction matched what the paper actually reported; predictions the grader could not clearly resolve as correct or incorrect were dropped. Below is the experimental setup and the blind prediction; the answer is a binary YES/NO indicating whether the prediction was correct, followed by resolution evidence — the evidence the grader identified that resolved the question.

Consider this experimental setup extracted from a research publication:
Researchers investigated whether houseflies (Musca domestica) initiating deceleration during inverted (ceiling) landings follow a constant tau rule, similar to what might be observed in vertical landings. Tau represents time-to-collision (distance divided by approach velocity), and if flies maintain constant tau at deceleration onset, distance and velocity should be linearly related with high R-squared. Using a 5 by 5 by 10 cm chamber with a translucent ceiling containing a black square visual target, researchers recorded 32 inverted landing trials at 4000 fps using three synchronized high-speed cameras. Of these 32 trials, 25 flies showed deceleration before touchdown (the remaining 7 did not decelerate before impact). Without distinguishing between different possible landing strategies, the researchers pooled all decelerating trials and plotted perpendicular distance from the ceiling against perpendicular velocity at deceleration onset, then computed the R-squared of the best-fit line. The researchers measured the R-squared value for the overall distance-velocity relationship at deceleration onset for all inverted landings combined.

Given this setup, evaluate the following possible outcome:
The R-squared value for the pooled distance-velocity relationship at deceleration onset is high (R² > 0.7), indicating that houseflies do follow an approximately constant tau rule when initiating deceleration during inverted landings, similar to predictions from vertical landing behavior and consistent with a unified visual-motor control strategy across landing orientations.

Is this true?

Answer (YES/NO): NO